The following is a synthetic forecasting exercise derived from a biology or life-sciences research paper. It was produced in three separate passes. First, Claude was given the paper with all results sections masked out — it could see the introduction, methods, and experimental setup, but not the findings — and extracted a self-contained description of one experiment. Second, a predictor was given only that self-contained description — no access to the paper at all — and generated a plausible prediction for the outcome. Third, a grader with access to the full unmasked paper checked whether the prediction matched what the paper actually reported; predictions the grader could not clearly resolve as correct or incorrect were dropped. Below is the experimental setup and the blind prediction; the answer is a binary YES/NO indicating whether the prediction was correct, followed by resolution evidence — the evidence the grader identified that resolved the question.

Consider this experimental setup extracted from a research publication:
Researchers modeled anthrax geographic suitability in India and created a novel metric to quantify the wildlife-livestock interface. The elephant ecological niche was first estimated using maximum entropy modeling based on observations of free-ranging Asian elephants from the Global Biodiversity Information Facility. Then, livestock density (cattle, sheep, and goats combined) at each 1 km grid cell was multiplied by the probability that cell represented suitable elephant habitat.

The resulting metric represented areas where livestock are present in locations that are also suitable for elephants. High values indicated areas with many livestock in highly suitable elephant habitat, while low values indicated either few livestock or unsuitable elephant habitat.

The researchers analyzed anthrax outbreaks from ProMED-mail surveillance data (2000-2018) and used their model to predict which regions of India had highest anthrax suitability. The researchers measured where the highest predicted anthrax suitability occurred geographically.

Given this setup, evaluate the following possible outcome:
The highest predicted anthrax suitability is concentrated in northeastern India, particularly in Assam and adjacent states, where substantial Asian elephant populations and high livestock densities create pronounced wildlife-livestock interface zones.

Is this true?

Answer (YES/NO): NO